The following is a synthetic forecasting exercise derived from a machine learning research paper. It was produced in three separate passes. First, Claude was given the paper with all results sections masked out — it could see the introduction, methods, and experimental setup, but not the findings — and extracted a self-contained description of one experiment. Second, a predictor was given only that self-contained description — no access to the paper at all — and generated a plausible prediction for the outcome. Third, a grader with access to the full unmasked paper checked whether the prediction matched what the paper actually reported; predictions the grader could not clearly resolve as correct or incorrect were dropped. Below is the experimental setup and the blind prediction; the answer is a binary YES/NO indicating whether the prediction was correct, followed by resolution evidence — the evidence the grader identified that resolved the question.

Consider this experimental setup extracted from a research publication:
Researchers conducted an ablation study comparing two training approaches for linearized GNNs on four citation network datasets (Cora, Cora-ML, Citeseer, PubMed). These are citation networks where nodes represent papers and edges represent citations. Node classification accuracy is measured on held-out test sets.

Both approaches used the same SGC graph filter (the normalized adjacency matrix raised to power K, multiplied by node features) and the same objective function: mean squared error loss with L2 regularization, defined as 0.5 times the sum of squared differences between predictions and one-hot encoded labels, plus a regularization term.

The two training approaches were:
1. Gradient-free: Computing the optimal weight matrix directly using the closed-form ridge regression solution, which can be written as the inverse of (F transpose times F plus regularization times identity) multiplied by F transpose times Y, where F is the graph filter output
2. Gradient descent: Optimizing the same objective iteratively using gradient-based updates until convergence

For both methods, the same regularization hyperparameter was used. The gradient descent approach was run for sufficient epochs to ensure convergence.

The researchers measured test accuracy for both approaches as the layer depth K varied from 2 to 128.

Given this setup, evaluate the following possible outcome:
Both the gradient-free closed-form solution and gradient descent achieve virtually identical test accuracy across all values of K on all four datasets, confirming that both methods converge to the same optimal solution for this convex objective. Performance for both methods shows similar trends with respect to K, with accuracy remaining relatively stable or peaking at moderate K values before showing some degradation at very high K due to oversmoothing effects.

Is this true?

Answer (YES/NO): NO